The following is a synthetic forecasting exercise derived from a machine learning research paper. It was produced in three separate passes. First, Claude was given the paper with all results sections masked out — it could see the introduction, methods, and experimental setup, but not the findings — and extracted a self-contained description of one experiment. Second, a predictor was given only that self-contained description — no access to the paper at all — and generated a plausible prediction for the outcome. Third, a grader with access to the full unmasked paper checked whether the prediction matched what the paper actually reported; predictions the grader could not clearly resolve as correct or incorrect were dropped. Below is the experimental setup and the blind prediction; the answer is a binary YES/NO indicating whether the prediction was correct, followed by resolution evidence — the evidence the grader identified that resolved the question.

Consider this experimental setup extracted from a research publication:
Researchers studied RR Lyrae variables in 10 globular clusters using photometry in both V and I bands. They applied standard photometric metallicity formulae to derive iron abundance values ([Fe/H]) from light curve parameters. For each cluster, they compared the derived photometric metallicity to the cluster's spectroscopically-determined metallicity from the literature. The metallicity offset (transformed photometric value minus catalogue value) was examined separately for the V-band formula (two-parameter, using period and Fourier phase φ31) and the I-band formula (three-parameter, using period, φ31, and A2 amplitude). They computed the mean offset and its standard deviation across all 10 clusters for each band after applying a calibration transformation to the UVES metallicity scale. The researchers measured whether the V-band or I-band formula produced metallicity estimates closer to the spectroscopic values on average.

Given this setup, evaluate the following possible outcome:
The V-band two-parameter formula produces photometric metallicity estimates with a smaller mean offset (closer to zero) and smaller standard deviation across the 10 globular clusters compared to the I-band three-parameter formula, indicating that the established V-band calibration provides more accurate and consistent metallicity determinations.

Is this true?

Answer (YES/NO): NO